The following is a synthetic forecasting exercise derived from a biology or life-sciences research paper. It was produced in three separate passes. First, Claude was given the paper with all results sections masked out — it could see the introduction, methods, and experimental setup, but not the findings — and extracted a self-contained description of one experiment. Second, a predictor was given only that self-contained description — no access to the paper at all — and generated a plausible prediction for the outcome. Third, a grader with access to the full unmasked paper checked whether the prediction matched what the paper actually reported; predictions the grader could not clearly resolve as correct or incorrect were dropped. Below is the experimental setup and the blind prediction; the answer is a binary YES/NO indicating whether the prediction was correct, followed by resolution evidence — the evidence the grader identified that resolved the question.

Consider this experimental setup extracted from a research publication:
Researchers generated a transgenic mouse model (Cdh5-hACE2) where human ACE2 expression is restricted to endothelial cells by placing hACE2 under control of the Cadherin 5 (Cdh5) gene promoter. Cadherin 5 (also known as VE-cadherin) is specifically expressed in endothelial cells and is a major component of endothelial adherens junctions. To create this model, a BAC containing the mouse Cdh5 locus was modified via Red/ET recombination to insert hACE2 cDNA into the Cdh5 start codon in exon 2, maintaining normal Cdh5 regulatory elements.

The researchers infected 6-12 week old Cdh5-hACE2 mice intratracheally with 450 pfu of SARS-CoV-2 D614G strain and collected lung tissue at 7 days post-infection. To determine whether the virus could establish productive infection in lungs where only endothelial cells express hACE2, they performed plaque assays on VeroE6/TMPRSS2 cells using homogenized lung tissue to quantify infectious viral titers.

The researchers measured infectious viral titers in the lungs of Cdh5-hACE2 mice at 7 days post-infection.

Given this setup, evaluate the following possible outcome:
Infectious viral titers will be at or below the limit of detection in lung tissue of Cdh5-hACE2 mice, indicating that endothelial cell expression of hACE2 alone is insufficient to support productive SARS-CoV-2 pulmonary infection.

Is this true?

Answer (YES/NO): YES